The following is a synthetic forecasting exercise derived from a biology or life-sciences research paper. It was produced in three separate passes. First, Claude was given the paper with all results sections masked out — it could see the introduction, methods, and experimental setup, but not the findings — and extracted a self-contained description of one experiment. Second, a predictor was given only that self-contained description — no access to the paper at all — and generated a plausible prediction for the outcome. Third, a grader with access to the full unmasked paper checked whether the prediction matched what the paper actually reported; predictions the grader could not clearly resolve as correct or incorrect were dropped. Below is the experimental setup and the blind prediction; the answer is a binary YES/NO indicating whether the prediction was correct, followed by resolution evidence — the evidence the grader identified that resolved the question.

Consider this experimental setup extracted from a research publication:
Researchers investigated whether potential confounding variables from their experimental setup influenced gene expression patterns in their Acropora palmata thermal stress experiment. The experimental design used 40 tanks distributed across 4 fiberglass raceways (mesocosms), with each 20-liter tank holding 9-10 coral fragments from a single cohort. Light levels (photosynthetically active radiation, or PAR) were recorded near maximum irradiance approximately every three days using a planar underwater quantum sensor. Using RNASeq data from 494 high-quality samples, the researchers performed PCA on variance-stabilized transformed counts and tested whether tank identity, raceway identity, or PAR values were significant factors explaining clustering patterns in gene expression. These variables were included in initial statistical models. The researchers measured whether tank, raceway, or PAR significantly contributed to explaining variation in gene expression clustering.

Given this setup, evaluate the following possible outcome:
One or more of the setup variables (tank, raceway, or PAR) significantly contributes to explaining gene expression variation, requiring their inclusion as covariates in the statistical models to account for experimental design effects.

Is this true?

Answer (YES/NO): NO